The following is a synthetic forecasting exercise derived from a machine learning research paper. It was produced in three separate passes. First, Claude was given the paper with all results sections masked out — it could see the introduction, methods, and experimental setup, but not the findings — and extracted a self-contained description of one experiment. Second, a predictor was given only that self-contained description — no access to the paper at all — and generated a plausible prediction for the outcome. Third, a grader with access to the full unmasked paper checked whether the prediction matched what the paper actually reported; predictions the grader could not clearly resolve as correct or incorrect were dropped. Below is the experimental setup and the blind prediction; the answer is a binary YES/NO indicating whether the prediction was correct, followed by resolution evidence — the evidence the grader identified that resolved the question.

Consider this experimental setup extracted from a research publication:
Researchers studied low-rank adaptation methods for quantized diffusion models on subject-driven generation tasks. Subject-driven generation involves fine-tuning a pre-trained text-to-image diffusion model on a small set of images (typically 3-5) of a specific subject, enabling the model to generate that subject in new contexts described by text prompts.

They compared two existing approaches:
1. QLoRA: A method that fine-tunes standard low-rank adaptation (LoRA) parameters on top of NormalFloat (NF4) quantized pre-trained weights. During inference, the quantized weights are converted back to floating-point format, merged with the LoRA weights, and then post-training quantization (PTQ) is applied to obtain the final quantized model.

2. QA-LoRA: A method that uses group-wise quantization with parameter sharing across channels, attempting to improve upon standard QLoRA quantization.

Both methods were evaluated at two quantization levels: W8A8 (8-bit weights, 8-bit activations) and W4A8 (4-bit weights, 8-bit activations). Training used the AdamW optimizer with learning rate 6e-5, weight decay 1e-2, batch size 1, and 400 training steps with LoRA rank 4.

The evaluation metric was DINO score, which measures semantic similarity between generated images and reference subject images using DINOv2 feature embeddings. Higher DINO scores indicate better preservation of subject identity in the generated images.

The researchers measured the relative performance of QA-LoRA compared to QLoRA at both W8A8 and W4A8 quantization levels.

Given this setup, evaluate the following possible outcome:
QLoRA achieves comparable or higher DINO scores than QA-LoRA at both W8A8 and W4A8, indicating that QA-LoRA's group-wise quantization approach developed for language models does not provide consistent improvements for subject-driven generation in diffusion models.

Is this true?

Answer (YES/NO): NO